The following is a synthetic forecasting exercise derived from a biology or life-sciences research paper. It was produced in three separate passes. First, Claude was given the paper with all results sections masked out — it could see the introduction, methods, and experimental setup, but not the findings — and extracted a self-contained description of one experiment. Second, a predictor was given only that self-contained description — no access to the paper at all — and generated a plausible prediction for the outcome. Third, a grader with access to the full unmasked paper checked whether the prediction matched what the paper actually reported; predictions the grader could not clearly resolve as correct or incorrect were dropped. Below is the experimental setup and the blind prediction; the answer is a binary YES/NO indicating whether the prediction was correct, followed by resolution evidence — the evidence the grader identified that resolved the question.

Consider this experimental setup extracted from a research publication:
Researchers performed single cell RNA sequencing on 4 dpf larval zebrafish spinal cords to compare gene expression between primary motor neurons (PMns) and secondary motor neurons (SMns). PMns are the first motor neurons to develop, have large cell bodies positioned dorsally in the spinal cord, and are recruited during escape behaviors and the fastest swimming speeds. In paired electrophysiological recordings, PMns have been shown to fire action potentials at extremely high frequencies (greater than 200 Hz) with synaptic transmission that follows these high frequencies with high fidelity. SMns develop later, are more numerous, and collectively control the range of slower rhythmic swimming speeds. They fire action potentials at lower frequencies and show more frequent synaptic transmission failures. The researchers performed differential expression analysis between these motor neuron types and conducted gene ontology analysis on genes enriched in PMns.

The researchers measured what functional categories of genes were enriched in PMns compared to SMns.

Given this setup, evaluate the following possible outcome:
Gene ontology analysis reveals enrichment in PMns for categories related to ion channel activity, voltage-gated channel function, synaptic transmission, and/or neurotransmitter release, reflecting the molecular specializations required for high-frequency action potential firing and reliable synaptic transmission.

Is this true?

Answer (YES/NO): YES